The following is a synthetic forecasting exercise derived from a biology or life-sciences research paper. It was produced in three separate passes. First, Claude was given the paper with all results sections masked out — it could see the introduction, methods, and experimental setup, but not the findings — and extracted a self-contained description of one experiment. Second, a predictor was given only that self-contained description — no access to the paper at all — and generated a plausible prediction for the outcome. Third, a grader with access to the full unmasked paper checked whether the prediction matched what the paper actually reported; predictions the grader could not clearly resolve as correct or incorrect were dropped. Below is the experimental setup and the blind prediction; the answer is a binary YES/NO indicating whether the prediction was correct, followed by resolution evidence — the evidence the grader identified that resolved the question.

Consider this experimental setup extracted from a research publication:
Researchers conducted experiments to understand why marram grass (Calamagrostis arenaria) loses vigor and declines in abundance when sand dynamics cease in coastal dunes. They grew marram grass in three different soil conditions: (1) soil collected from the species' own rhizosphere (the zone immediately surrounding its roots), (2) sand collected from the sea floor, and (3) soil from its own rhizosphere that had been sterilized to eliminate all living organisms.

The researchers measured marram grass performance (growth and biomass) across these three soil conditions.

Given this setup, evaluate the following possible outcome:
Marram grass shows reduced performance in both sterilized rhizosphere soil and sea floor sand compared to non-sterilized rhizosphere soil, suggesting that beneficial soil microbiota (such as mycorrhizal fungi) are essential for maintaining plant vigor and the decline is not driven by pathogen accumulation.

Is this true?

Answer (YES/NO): NO